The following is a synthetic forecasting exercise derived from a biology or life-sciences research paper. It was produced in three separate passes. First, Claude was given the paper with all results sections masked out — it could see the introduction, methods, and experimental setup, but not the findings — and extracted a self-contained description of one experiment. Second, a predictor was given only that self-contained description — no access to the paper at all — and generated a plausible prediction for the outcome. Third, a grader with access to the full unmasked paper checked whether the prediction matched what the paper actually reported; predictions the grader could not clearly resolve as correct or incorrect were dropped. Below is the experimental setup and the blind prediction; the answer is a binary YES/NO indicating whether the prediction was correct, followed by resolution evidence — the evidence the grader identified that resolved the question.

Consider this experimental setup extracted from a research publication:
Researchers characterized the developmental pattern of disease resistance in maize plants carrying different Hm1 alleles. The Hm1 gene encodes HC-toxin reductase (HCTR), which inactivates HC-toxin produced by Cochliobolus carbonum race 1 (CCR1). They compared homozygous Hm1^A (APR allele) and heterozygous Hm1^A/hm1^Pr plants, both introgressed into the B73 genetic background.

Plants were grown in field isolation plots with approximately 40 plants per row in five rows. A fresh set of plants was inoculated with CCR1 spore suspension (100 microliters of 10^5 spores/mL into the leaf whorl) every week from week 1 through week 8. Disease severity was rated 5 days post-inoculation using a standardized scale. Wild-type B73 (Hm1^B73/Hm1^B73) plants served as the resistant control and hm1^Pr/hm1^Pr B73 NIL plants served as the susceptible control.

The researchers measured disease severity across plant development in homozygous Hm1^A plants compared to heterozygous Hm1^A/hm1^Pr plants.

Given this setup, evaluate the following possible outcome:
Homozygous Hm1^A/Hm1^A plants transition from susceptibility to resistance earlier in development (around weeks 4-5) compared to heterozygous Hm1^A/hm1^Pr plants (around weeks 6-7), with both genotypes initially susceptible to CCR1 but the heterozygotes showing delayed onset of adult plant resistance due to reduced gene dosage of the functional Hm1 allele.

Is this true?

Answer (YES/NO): NO